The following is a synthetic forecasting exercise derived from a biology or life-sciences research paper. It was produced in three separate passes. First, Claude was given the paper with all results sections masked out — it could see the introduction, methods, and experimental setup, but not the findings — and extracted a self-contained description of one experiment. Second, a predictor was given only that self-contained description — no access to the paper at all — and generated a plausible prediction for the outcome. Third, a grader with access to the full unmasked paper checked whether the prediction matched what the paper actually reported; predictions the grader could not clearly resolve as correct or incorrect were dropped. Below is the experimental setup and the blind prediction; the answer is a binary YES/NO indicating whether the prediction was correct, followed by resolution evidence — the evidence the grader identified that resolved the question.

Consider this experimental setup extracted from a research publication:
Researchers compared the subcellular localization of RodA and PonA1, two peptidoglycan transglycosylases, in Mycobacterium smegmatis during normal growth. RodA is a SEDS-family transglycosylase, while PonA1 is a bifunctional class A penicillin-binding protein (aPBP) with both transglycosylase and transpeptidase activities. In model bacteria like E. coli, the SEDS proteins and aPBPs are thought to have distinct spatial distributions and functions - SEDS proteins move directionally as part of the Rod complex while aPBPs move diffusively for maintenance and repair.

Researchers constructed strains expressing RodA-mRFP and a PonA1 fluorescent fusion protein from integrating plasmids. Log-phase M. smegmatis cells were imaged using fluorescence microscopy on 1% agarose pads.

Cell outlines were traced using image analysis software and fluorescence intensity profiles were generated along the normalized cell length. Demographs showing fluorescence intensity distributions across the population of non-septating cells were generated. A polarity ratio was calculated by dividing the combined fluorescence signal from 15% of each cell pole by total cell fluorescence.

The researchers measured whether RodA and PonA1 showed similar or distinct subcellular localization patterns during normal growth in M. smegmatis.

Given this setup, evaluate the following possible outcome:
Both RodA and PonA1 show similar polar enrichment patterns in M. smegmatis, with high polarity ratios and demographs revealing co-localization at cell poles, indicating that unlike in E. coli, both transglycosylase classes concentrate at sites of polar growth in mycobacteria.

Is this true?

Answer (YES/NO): NO